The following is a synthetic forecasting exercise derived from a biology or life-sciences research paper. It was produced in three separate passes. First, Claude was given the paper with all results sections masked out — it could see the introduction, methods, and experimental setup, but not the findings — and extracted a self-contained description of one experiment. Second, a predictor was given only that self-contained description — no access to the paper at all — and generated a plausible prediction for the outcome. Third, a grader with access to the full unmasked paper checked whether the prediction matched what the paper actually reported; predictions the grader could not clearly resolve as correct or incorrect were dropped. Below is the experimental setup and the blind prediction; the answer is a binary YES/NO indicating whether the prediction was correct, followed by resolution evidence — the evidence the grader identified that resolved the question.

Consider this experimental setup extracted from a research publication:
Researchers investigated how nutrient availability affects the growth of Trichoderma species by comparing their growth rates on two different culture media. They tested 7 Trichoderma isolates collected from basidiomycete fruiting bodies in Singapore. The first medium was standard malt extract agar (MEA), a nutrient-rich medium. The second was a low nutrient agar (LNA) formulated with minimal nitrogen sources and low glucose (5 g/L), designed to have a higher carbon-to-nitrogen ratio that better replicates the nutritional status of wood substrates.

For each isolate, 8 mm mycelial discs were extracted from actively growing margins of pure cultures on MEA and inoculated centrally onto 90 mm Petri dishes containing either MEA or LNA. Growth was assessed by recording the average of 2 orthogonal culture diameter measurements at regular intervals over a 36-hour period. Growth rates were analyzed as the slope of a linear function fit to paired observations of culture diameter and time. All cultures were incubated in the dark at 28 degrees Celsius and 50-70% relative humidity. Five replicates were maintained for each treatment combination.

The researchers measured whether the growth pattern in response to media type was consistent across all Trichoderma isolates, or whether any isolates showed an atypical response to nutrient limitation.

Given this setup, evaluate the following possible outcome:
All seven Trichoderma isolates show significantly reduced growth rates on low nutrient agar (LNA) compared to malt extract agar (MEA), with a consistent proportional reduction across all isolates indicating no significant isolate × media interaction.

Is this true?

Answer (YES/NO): NO